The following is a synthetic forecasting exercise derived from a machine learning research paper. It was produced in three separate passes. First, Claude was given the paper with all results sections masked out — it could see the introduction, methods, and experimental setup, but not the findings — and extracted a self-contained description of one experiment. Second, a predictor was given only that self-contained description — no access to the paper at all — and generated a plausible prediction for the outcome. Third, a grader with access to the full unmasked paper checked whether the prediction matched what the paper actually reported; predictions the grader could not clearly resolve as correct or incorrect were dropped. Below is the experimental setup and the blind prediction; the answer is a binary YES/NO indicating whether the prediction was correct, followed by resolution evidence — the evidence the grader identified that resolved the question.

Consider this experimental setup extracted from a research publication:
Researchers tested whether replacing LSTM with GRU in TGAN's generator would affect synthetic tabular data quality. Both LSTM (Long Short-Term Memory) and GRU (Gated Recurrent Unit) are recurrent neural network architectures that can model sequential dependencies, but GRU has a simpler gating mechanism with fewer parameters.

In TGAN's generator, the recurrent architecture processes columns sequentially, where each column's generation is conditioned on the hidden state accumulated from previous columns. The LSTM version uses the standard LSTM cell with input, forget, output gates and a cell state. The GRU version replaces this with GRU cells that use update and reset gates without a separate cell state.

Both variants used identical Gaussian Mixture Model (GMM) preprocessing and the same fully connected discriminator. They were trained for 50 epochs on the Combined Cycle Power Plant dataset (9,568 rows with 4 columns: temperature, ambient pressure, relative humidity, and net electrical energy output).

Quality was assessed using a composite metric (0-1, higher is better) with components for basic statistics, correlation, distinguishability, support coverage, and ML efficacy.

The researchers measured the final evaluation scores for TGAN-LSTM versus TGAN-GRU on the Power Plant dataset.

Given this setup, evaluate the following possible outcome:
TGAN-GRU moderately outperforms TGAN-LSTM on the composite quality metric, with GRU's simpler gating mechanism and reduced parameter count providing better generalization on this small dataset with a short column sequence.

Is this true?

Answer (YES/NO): NO